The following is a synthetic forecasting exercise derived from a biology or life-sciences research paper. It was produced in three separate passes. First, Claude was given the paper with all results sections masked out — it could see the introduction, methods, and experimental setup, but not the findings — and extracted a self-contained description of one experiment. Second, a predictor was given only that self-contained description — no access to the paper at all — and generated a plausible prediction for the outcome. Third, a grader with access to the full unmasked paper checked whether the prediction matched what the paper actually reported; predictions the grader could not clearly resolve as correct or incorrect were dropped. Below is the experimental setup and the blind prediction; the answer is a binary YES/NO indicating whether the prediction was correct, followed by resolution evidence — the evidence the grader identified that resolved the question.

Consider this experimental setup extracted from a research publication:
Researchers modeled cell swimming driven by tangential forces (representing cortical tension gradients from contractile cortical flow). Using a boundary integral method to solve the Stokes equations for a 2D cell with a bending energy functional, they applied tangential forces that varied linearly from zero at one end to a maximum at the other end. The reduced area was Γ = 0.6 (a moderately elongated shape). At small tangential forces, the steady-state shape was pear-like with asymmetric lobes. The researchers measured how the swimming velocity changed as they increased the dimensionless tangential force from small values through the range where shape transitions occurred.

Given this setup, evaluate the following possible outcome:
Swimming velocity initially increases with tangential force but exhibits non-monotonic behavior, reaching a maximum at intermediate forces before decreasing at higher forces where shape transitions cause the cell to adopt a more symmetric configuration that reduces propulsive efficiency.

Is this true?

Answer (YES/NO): NO